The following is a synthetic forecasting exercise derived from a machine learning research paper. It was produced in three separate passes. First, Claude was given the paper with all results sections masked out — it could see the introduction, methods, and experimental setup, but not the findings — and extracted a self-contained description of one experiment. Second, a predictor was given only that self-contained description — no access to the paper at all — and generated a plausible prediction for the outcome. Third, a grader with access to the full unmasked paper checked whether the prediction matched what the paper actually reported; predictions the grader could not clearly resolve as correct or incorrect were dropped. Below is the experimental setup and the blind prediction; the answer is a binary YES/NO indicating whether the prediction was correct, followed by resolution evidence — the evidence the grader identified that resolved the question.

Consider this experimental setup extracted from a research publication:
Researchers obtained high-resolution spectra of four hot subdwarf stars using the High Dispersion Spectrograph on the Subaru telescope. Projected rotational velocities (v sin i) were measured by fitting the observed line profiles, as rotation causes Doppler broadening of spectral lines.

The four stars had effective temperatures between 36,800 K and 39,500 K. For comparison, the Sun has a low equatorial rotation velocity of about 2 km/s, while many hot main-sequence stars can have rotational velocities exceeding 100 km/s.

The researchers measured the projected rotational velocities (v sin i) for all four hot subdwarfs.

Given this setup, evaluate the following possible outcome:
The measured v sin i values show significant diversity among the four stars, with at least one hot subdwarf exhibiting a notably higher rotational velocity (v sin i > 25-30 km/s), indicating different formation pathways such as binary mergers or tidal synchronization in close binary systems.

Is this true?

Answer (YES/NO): NO